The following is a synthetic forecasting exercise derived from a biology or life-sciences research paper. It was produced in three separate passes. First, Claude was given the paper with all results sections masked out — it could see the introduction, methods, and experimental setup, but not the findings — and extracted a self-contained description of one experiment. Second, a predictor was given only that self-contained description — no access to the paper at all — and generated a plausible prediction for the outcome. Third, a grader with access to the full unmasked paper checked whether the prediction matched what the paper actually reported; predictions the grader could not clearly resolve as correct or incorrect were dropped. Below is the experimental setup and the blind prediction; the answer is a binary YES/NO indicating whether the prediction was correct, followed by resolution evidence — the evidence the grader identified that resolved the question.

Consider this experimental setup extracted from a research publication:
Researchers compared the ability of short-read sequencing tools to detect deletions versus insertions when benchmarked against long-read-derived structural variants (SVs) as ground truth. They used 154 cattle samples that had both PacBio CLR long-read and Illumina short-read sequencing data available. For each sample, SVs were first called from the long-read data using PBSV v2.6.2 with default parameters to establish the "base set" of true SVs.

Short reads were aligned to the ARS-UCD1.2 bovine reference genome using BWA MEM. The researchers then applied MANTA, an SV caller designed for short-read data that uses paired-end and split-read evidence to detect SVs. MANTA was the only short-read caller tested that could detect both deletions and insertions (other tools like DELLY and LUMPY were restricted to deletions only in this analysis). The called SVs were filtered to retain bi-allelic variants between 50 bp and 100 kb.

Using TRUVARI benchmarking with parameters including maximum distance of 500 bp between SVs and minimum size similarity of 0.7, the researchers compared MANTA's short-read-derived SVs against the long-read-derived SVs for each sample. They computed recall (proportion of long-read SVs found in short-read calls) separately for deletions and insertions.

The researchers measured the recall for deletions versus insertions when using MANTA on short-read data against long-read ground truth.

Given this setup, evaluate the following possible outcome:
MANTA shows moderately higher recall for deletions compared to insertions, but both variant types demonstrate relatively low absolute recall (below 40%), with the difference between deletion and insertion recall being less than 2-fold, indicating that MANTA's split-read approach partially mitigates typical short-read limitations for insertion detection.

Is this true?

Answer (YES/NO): NO